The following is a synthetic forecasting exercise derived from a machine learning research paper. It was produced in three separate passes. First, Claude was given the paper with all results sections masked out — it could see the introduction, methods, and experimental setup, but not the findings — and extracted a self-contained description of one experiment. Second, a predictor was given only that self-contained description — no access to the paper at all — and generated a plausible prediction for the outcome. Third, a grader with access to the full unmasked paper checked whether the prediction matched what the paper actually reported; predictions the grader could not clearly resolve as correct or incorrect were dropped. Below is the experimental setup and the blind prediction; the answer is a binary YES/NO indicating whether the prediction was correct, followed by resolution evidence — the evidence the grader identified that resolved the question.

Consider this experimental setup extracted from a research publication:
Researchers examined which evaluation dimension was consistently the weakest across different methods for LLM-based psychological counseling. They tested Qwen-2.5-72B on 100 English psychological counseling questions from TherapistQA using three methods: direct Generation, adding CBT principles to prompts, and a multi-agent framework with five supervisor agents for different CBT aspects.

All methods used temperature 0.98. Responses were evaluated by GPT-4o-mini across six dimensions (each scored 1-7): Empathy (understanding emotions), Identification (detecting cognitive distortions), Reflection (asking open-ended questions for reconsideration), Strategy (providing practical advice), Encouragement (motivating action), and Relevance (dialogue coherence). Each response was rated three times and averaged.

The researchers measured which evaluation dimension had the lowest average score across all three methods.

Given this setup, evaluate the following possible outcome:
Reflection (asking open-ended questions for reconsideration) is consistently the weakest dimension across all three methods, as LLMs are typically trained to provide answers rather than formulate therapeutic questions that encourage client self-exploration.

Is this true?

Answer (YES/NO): NO